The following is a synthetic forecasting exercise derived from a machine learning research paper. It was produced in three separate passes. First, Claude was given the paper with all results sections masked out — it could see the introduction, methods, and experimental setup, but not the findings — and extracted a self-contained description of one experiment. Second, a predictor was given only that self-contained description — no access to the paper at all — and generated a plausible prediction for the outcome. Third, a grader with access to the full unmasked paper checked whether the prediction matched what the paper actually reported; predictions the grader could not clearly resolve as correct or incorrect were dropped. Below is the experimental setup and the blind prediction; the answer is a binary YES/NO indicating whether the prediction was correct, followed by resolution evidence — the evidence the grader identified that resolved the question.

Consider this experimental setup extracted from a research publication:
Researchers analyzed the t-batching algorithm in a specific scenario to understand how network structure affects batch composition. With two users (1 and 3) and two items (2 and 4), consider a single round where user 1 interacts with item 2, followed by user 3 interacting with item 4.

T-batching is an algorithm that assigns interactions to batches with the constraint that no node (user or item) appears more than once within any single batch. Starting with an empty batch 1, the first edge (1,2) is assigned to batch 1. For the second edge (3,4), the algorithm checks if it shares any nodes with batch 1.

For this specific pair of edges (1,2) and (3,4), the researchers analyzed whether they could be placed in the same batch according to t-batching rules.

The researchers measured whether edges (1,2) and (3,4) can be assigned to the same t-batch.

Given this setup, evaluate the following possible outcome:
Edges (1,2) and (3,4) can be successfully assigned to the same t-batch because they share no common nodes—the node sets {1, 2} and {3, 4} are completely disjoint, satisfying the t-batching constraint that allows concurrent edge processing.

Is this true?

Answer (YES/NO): YES